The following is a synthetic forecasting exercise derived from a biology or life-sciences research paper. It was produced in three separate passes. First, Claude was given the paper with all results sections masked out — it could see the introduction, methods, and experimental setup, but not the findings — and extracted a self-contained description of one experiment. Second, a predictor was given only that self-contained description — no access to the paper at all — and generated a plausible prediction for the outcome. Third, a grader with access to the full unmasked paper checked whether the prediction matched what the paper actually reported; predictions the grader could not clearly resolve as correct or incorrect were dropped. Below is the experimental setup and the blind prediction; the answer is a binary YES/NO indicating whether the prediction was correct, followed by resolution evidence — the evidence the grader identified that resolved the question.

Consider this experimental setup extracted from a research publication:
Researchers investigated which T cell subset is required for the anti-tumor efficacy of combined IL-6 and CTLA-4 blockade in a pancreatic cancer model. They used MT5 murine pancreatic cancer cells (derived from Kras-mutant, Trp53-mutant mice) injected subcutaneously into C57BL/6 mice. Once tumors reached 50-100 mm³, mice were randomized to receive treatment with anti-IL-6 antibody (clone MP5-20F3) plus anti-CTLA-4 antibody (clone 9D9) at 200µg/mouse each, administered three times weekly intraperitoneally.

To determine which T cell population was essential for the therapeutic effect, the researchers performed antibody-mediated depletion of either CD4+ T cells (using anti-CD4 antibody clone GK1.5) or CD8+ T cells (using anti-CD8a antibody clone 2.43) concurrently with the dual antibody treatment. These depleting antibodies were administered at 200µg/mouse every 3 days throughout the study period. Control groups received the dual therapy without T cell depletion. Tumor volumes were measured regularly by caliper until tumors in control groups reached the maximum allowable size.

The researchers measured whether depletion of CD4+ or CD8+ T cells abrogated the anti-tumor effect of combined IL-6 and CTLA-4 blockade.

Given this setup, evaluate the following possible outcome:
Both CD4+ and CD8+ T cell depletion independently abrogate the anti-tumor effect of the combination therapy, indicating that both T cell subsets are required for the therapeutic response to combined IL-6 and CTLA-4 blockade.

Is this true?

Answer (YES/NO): NO